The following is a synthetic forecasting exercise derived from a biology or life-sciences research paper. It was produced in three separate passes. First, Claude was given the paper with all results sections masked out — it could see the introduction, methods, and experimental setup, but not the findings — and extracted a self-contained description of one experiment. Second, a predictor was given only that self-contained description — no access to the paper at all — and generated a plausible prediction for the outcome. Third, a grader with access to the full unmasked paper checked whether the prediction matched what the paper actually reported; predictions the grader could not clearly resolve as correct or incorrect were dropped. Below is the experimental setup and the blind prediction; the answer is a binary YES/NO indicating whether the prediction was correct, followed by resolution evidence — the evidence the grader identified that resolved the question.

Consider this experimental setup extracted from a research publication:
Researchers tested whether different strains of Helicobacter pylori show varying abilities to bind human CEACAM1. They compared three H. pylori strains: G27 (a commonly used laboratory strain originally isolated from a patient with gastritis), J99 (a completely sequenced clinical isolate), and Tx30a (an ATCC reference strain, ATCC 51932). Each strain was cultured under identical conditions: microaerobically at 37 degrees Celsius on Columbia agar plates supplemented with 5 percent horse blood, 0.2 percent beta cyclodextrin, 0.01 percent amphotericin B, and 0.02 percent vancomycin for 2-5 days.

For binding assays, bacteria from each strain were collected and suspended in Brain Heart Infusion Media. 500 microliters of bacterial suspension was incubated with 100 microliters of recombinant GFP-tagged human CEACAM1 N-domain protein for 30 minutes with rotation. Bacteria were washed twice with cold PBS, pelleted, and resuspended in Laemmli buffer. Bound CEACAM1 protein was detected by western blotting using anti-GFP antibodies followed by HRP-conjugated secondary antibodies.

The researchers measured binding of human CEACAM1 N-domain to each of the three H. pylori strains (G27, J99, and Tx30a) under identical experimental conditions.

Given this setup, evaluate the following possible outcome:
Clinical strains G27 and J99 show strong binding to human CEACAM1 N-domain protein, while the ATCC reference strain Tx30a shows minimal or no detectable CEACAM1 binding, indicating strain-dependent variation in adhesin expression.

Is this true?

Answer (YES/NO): NO